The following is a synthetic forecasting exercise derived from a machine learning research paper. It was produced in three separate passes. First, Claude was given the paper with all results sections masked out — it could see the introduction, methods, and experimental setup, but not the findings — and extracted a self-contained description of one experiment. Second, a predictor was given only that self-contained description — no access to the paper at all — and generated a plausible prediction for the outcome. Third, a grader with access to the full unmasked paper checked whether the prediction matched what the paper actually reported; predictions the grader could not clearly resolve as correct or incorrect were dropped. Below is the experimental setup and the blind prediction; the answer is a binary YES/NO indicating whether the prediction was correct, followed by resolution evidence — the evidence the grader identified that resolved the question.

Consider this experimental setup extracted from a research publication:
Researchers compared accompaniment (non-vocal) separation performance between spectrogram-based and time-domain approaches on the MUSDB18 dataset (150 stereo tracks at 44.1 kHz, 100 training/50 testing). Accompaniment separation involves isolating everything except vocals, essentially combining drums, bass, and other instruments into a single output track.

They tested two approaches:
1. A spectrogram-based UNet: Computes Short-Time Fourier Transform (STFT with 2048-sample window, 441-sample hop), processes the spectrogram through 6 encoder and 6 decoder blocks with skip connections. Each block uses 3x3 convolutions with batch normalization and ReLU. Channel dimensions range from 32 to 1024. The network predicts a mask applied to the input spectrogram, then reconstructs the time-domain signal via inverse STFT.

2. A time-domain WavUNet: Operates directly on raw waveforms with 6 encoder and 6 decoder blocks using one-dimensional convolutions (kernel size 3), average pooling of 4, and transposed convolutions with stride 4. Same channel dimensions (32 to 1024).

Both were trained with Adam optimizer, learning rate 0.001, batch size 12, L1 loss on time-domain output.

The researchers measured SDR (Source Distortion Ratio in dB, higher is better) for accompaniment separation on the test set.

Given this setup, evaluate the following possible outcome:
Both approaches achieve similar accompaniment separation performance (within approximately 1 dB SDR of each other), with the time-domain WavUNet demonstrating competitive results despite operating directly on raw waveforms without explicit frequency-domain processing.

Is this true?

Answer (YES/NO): NO